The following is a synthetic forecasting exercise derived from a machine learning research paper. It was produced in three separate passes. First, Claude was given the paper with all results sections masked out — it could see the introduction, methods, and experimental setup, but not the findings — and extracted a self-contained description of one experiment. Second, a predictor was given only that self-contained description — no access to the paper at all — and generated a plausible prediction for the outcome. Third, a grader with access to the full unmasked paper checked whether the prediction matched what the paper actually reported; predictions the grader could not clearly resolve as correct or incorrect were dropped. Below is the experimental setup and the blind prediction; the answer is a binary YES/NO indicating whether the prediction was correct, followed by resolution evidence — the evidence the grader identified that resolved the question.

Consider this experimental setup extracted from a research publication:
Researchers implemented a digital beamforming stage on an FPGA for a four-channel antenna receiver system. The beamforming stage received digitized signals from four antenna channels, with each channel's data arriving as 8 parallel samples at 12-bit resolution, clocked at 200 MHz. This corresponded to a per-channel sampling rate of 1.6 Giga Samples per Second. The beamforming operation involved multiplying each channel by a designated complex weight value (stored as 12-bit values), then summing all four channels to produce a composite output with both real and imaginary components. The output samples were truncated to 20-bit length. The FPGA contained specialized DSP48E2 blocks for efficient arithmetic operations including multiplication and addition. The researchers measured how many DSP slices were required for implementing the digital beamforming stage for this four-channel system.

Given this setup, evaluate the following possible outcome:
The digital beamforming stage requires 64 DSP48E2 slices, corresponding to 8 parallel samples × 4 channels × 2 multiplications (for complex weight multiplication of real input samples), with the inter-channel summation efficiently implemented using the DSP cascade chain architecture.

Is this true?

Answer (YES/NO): YES